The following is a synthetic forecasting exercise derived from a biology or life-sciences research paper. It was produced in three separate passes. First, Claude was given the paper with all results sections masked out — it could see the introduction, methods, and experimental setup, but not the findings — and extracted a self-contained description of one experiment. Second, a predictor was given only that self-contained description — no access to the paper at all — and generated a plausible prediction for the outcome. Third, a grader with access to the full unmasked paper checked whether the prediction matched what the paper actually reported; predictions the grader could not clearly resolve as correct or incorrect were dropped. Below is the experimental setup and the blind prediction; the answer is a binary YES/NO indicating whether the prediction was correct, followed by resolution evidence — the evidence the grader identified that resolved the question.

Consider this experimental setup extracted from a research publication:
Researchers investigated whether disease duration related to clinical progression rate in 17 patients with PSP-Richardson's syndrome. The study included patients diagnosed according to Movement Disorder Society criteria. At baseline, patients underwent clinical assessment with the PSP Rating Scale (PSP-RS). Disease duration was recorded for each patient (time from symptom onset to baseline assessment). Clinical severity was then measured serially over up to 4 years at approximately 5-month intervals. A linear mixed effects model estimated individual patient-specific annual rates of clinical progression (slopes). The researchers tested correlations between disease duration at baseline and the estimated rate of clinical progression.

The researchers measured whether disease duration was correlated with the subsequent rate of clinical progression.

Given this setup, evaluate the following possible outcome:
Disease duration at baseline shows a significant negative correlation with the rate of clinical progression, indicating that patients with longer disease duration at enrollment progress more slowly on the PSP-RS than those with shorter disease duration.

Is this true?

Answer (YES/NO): NO